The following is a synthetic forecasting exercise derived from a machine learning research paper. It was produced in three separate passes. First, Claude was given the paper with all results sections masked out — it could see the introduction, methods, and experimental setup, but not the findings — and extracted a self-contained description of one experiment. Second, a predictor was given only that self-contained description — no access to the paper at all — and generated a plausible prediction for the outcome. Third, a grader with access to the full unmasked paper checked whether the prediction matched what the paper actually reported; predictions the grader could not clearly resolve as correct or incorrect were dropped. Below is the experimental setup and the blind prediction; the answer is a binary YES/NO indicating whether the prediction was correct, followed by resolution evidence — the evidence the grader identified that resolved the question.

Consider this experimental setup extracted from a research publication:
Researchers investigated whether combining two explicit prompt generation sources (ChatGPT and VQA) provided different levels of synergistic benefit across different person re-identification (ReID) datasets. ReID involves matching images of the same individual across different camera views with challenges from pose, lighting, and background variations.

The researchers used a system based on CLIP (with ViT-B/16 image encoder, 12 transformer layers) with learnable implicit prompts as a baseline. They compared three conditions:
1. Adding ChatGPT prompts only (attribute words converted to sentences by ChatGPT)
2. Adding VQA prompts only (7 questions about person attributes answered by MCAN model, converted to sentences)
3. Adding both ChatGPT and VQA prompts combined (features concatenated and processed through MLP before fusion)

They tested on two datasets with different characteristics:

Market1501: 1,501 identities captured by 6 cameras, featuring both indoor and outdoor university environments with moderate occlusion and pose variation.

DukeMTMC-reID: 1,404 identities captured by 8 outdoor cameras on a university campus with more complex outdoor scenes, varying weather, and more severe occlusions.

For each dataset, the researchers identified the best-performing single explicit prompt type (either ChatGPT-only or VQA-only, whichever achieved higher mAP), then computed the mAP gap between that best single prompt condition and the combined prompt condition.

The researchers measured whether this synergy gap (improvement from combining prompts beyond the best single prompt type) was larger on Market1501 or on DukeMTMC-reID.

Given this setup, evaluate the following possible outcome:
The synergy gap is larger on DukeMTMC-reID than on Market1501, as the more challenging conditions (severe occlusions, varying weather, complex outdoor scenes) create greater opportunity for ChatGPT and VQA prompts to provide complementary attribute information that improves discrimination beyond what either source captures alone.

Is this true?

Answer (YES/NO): NO